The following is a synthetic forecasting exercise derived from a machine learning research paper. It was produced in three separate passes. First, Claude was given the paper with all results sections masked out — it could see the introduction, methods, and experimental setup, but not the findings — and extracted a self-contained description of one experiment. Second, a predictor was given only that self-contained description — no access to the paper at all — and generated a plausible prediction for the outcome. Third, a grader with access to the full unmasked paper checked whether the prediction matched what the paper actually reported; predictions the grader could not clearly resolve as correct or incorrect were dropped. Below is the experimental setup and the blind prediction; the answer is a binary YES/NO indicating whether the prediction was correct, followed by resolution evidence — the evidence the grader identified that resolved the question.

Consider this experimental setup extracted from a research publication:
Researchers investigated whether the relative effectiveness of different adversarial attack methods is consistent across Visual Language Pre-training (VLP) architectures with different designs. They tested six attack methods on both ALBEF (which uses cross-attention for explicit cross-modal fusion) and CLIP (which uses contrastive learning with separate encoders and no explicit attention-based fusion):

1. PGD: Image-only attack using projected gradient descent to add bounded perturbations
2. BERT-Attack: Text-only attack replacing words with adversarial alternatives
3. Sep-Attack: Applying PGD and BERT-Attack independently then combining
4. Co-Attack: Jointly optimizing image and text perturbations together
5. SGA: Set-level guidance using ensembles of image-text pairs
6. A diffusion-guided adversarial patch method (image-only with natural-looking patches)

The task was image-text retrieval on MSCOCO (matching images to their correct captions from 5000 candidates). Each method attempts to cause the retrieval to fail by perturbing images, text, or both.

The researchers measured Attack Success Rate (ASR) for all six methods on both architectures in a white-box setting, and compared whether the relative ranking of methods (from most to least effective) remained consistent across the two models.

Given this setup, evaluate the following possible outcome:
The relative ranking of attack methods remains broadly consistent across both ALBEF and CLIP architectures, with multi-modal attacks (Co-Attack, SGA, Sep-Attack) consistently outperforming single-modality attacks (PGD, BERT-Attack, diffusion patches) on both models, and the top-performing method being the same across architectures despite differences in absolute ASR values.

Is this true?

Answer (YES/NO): NO